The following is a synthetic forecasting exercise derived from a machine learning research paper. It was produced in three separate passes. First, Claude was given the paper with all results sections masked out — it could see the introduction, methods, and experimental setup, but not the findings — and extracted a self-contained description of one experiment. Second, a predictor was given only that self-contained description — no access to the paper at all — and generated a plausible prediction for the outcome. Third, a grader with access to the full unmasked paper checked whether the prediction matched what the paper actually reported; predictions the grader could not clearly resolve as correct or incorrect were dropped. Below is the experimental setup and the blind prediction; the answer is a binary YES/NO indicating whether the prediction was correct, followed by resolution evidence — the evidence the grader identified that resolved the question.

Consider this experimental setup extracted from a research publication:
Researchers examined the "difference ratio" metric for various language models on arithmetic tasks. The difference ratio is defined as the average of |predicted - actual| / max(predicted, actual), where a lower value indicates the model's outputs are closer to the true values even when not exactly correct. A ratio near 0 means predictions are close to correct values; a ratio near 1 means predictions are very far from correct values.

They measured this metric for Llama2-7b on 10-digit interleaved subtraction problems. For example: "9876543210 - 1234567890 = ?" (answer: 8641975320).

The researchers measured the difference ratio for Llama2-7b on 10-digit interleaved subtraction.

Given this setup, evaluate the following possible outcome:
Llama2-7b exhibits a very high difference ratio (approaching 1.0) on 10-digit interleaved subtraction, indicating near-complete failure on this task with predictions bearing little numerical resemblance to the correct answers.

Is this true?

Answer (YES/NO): YES